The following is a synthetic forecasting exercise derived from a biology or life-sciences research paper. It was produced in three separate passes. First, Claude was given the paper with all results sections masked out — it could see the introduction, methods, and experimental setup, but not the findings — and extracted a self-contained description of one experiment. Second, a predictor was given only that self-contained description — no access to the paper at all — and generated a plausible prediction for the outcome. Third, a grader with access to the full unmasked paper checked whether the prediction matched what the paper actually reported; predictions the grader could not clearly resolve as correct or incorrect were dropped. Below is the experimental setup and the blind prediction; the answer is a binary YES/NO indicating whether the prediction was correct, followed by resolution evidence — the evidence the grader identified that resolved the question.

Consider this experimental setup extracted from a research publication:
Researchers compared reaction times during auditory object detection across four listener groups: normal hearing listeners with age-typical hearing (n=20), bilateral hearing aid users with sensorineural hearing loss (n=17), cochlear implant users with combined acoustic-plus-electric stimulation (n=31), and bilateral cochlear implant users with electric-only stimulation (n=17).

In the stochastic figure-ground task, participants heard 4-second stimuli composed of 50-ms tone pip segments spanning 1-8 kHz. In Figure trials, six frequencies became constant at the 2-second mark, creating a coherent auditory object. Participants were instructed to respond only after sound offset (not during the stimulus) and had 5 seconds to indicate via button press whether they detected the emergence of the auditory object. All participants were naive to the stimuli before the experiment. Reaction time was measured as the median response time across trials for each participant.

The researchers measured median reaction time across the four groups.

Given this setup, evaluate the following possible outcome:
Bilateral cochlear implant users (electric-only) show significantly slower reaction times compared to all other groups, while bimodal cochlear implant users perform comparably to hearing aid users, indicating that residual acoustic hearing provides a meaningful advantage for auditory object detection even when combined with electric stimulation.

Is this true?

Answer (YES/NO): NO